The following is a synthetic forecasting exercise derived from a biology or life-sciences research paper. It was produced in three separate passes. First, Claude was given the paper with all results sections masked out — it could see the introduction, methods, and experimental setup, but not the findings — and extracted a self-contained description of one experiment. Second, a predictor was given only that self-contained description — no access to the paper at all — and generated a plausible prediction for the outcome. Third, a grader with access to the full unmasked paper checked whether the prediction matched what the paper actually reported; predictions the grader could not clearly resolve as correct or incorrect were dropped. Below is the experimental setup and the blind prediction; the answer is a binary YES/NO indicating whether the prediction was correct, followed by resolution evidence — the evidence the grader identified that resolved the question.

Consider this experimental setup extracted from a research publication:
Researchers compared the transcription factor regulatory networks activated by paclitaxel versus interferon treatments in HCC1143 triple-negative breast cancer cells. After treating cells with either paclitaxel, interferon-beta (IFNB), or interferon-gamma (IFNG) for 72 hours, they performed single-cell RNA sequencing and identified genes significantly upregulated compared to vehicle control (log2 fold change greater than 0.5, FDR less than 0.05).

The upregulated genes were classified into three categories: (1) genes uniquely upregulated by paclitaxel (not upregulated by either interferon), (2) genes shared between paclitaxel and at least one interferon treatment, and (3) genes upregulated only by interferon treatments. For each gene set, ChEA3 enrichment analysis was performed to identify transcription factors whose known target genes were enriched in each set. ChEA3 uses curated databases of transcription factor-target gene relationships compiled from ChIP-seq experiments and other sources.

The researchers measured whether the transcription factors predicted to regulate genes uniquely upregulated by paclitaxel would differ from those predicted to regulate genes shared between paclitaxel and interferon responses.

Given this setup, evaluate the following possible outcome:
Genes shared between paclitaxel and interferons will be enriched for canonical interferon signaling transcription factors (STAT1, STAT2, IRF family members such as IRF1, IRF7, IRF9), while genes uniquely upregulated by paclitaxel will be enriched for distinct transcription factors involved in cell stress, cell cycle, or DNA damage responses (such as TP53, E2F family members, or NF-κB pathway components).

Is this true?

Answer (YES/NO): NO